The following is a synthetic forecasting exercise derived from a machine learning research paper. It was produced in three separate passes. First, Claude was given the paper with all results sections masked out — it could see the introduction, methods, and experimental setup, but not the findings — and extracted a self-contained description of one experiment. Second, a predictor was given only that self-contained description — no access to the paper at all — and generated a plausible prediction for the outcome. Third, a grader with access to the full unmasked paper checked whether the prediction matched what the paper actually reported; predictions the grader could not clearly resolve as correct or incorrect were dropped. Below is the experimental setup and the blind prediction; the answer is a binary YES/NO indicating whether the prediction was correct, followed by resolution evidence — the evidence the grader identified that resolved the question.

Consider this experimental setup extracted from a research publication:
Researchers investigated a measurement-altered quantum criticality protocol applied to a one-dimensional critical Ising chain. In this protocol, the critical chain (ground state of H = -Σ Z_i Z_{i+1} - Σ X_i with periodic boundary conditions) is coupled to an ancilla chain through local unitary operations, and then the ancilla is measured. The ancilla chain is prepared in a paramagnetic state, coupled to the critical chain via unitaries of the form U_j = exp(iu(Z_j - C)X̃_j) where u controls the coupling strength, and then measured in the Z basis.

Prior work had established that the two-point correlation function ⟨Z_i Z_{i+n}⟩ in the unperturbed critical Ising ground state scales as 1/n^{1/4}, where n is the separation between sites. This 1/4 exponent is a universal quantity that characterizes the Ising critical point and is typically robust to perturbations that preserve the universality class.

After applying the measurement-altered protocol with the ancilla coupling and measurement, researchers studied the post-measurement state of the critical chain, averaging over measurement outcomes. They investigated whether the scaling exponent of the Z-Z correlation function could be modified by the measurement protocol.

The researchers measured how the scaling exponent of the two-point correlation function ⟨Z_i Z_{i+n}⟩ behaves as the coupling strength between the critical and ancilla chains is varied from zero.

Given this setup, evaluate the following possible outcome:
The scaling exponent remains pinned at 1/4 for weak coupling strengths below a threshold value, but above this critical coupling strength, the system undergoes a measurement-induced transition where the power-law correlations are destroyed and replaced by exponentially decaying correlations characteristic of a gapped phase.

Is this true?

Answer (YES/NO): NO